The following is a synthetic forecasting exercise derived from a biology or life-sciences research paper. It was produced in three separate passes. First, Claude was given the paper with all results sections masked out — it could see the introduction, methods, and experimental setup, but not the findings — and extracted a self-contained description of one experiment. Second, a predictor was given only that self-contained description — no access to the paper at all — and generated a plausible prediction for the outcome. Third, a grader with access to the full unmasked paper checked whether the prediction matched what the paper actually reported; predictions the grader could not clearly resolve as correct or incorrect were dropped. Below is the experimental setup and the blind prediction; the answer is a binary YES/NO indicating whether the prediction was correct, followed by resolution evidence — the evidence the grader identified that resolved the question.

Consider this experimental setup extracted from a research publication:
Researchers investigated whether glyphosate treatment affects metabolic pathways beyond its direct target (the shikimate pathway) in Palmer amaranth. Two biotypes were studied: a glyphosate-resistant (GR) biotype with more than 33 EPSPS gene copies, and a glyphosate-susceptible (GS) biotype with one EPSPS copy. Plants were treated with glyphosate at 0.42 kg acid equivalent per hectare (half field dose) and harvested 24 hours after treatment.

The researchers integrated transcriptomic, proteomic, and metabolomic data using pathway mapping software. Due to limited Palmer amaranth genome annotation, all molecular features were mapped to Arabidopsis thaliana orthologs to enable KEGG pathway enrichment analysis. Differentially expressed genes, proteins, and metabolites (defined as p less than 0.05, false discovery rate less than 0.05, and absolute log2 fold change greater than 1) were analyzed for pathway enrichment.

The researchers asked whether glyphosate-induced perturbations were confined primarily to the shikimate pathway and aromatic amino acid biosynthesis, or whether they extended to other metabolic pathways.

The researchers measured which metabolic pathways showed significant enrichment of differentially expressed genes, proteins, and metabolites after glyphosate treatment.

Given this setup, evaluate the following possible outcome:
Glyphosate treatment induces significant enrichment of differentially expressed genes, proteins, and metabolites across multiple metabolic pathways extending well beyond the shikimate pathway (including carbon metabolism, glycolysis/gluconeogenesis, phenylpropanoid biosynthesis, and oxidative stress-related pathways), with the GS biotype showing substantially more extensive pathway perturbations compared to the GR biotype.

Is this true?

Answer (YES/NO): YES